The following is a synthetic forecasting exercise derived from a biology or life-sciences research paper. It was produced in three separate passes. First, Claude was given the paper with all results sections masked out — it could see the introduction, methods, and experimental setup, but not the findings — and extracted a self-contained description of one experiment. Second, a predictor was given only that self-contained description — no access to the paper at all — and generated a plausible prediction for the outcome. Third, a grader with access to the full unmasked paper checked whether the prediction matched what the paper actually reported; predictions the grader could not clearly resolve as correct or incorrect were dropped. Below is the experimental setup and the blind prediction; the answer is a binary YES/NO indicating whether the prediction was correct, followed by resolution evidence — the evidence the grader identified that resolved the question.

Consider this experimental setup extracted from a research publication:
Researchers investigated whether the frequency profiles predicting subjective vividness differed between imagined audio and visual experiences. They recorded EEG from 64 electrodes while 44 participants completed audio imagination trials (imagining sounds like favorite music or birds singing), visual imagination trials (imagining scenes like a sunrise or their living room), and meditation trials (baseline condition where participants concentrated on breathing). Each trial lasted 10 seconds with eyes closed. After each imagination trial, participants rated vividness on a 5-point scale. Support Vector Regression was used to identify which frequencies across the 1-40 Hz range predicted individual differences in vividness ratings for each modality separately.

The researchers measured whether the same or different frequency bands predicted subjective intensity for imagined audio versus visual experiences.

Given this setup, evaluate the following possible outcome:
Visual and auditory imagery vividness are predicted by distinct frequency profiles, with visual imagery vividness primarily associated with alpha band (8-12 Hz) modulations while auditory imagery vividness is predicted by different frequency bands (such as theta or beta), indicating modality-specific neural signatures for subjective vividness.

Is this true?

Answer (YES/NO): NO